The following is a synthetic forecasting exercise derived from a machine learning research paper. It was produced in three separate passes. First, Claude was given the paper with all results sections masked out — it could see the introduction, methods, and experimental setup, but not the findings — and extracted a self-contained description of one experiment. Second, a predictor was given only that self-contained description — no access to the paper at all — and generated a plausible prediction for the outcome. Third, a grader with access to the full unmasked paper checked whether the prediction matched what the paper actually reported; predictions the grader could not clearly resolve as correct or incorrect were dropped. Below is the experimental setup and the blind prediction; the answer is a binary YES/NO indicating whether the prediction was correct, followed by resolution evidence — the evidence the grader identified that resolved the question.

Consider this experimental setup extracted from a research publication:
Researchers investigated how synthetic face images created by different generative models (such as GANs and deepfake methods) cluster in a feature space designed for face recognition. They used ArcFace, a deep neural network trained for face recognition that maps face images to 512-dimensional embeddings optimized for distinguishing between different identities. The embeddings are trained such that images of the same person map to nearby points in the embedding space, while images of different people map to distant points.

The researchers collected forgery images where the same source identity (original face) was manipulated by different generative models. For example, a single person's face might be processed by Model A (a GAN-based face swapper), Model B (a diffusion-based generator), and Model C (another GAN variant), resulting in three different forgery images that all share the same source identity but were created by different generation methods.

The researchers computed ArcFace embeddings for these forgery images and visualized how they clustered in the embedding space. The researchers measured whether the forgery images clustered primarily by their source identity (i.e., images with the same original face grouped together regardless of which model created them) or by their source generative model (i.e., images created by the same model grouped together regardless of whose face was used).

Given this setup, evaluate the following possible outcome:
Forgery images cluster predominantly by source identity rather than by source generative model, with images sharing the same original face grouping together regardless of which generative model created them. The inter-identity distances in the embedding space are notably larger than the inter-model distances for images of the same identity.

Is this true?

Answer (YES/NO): YES